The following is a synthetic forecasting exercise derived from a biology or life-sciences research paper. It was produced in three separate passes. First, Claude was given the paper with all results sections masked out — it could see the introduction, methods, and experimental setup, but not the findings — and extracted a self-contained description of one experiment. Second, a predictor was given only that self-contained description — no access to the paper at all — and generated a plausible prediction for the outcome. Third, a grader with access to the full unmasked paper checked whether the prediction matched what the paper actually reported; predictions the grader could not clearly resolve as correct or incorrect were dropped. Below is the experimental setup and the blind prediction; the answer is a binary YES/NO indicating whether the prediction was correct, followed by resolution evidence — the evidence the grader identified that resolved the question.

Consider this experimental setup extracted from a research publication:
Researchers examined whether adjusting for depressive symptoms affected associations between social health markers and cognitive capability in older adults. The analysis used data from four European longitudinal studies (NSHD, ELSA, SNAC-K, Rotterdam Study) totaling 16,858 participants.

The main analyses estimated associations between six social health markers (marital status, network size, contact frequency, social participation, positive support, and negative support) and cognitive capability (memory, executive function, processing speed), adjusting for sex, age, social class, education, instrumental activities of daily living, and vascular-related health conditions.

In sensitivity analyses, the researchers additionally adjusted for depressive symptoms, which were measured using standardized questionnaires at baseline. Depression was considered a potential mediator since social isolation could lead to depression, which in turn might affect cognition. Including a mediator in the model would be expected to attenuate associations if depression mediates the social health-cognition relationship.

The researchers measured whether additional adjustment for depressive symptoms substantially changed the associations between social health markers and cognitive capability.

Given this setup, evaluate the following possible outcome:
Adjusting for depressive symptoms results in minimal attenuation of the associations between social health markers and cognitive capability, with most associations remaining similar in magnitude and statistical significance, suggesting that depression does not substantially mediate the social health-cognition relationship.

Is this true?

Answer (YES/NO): YES